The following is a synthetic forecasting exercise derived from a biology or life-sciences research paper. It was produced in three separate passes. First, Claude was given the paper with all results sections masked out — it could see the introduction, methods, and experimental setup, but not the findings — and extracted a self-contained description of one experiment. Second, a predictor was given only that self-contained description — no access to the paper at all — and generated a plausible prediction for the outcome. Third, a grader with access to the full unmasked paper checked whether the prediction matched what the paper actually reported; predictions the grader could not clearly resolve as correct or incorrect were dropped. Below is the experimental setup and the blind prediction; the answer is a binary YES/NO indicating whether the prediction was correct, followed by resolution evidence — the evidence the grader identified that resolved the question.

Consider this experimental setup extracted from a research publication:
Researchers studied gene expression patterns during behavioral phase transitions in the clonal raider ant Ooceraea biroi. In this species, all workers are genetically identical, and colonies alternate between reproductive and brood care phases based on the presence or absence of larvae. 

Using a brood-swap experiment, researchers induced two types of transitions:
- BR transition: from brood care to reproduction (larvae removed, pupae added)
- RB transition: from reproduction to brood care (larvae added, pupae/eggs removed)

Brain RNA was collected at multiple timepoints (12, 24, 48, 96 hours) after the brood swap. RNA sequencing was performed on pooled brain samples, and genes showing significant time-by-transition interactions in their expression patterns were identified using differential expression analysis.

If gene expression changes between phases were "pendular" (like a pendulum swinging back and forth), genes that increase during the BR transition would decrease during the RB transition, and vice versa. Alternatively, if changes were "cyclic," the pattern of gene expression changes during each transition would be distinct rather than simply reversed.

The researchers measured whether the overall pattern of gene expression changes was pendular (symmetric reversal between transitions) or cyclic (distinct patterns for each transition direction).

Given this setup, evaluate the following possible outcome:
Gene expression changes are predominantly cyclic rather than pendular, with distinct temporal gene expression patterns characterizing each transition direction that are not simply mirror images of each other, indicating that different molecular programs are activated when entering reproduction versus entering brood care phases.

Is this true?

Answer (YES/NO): YES